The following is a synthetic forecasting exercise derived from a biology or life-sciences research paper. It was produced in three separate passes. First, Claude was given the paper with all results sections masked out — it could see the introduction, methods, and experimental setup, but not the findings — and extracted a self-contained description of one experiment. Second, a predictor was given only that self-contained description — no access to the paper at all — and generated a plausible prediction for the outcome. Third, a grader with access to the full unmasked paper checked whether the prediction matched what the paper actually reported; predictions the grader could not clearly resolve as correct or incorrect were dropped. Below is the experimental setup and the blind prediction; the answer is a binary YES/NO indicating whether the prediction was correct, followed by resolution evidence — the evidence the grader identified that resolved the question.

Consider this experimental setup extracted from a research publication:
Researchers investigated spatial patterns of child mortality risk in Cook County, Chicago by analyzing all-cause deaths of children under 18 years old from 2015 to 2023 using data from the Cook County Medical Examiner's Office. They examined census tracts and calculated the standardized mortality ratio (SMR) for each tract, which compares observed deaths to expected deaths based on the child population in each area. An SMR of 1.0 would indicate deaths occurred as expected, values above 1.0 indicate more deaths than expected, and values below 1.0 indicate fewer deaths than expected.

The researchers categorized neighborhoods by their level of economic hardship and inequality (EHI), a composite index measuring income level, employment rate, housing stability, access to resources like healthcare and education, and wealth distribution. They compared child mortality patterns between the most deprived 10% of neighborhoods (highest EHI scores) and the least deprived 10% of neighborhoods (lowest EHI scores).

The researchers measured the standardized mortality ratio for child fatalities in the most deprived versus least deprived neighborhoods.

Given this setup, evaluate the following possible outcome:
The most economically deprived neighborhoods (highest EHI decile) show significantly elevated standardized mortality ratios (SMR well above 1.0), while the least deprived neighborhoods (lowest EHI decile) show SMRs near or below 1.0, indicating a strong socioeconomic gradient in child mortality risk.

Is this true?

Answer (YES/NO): YES